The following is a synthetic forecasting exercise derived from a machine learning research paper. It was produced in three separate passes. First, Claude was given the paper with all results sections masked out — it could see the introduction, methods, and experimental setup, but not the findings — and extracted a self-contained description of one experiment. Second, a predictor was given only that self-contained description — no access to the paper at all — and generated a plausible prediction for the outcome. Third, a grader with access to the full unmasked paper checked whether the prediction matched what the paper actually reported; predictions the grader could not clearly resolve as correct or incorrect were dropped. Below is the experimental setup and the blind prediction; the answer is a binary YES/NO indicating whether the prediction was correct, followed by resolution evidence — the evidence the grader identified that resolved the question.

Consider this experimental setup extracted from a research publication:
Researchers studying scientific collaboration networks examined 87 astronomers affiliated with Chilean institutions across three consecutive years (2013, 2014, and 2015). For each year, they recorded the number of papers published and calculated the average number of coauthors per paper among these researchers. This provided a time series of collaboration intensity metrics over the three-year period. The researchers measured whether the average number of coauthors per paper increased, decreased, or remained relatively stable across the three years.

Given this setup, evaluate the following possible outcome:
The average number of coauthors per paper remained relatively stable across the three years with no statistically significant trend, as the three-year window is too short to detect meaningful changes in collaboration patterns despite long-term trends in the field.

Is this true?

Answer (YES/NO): YES